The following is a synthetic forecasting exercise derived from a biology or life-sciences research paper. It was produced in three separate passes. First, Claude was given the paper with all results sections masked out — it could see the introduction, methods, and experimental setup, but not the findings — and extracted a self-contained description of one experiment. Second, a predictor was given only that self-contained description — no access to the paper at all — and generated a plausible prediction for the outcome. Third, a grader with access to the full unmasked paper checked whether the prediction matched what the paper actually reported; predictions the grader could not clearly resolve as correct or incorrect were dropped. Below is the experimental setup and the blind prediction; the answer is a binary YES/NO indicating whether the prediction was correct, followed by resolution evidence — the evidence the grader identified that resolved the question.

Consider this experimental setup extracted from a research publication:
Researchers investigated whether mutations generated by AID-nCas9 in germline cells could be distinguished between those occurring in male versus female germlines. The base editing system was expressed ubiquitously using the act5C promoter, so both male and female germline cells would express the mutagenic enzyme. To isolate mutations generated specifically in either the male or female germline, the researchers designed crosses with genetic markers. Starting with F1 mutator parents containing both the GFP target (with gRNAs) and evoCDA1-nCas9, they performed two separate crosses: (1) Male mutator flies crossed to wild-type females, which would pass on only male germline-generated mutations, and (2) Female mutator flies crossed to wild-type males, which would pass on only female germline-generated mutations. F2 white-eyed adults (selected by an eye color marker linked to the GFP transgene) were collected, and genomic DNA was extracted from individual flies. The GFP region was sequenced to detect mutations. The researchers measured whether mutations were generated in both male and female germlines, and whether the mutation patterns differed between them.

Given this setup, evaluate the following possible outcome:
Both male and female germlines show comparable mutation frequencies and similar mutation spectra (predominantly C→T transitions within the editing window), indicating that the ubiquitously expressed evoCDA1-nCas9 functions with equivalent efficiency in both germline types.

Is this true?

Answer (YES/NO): NO